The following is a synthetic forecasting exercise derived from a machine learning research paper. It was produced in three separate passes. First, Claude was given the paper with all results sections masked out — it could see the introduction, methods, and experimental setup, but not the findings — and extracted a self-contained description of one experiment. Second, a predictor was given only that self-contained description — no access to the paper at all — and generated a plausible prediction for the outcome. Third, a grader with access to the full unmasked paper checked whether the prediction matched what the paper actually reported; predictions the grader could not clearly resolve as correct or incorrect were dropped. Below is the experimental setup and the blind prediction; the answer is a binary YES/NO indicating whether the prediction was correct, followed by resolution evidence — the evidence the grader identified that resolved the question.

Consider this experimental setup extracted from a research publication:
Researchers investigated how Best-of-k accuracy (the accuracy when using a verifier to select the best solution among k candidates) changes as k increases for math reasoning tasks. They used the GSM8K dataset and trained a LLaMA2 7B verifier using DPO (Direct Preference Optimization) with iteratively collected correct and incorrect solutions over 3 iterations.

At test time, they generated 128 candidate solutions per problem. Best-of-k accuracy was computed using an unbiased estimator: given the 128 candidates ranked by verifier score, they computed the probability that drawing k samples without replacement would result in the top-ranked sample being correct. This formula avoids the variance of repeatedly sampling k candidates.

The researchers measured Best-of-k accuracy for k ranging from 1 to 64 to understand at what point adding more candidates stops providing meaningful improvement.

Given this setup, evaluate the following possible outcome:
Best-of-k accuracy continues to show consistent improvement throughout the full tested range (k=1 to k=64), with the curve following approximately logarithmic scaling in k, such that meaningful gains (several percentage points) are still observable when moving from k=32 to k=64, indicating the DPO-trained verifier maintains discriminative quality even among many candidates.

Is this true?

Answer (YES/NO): NO